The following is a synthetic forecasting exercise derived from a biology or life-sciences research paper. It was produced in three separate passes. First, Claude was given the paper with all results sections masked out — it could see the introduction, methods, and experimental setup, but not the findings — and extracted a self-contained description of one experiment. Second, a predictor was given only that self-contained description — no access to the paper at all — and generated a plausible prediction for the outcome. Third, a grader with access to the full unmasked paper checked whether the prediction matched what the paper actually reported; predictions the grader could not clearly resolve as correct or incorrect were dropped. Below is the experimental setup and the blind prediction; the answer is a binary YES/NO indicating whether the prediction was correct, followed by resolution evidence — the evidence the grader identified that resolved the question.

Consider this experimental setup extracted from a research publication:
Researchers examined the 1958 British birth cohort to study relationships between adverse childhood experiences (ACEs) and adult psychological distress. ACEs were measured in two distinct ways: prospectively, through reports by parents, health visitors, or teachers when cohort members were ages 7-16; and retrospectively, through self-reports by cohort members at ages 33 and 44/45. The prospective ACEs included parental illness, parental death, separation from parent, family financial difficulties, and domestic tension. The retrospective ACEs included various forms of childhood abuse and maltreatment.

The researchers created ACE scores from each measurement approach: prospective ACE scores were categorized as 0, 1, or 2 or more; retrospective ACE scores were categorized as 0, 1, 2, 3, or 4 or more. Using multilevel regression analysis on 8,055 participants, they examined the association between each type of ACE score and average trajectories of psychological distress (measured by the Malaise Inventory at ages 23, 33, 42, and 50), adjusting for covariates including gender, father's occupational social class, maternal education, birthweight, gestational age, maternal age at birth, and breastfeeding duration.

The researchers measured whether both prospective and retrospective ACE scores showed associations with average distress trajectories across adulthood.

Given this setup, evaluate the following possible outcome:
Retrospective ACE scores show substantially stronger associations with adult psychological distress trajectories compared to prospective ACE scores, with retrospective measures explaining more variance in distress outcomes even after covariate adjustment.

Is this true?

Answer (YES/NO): NO